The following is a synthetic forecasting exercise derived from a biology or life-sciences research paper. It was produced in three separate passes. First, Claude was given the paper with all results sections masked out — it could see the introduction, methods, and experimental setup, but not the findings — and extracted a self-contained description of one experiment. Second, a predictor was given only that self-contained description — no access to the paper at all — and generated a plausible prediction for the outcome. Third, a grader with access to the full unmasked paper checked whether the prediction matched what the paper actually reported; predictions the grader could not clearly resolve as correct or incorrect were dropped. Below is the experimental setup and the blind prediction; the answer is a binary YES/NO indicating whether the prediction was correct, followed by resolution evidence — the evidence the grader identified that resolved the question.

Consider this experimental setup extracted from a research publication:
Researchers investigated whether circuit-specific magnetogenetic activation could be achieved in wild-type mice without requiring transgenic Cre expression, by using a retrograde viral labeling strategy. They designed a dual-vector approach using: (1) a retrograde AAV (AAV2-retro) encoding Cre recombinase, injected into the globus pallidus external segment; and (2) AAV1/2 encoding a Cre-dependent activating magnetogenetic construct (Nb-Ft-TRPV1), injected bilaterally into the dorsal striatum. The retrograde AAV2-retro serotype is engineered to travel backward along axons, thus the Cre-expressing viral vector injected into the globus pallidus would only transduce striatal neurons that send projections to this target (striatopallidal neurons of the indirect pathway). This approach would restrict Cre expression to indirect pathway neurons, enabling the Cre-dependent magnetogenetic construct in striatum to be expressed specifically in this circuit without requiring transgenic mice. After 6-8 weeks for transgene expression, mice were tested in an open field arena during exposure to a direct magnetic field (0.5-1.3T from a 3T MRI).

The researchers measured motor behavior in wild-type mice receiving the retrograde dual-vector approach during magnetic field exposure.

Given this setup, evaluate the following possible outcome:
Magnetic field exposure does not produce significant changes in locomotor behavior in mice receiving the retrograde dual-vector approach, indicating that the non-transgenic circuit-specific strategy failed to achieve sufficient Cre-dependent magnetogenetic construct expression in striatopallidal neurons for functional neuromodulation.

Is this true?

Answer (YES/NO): NO